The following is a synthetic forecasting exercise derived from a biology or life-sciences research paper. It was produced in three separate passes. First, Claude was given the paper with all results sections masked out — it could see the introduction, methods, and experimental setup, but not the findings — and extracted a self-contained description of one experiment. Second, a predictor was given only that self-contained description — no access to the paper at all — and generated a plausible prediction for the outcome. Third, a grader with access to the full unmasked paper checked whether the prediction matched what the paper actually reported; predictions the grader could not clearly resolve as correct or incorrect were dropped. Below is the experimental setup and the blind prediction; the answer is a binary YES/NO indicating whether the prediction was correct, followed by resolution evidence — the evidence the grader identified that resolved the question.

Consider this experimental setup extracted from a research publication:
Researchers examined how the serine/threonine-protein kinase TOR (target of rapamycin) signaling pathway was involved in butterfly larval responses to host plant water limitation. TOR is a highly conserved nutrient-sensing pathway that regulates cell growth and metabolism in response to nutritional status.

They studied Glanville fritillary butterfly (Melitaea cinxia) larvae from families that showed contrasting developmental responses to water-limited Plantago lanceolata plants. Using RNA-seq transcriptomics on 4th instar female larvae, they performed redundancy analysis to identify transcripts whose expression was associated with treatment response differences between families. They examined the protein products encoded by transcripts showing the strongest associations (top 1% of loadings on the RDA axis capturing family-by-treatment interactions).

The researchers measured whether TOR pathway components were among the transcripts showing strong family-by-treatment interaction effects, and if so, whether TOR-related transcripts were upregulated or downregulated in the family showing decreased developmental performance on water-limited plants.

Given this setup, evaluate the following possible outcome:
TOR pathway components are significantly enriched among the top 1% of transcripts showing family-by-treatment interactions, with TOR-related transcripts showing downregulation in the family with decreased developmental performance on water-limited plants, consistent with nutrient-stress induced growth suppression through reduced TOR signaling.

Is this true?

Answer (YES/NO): YES